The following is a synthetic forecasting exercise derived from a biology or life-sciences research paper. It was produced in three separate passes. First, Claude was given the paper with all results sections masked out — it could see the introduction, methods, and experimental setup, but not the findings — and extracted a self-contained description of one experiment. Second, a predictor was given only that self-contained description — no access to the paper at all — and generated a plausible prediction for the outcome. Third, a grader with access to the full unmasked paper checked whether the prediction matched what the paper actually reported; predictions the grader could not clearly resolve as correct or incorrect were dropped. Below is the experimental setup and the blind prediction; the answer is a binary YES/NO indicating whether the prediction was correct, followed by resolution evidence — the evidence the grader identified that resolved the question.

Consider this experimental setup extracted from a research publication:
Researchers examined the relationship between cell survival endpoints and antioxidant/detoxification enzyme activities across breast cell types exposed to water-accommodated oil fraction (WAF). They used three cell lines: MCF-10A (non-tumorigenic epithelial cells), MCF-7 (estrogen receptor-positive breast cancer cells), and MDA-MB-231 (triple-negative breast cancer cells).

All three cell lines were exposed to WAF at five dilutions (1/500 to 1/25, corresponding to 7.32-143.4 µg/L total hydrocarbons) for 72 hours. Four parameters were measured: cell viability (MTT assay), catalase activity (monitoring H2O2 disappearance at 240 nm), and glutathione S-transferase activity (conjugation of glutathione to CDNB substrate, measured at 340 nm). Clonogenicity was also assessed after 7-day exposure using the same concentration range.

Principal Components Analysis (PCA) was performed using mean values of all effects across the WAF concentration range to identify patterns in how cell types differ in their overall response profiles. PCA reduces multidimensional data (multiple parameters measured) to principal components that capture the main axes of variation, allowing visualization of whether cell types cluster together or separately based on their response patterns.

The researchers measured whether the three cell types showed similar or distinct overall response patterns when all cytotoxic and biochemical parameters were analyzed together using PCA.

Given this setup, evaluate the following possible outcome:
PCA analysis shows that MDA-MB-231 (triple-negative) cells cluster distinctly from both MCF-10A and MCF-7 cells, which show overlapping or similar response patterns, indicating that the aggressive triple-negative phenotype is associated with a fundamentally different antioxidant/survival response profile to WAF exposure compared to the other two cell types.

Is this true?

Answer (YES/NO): NO